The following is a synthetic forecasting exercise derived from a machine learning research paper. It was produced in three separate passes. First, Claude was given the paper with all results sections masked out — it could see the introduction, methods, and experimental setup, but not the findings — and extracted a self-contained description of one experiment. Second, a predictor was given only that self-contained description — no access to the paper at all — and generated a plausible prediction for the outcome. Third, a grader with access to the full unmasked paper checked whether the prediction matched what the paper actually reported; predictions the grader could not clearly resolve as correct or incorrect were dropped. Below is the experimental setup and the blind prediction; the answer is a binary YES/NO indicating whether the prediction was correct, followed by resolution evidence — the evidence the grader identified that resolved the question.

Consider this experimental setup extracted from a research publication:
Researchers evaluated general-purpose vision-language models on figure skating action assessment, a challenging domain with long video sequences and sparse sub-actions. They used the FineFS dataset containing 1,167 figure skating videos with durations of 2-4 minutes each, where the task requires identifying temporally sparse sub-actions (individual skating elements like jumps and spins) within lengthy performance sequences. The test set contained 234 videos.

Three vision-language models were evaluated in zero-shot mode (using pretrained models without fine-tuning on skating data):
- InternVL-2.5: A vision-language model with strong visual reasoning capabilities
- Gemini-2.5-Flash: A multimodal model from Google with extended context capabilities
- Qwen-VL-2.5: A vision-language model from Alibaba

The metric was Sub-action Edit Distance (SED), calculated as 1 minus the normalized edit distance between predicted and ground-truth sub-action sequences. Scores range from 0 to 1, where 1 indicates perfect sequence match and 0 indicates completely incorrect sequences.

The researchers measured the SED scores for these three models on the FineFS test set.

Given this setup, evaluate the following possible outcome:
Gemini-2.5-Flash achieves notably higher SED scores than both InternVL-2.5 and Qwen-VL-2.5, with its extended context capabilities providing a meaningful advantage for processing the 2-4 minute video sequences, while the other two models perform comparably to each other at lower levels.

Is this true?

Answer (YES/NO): YES